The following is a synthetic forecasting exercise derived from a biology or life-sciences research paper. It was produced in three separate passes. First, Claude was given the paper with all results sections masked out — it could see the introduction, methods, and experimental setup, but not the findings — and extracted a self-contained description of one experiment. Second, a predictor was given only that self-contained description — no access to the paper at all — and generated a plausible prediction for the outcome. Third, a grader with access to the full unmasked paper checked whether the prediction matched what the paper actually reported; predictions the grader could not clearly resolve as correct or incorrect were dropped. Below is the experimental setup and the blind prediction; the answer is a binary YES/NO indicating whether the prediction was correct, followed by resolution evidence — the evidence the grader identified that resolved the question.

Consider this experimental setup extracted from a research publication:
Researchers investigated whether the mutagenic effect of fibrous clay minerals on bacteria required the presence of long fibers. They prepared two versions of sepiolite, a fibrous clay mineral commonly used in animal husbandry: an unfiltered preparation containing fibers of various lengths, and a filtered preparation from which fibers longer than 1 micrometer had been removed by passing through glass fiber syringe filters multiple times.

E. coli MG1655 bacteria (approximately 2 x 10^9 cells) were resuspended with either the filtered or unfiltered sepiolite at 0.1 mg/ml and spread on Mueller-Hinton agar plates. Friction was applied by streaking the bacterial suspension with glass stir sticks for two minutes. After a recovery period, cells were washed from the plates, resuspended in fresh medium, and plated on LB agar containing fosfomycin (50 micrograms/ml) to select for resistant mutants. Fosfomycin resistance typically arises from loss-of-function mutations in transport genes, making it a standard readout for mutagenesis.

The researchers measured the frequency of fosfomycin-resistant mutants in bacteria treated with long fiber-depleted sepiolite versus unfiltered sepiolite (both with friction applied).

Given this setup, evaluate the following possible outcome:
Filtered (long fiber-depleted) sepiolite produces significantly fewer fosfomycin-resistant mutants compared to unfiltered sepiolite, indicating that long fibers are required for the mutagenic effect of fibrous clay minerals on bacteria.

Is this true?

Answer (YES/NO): YES